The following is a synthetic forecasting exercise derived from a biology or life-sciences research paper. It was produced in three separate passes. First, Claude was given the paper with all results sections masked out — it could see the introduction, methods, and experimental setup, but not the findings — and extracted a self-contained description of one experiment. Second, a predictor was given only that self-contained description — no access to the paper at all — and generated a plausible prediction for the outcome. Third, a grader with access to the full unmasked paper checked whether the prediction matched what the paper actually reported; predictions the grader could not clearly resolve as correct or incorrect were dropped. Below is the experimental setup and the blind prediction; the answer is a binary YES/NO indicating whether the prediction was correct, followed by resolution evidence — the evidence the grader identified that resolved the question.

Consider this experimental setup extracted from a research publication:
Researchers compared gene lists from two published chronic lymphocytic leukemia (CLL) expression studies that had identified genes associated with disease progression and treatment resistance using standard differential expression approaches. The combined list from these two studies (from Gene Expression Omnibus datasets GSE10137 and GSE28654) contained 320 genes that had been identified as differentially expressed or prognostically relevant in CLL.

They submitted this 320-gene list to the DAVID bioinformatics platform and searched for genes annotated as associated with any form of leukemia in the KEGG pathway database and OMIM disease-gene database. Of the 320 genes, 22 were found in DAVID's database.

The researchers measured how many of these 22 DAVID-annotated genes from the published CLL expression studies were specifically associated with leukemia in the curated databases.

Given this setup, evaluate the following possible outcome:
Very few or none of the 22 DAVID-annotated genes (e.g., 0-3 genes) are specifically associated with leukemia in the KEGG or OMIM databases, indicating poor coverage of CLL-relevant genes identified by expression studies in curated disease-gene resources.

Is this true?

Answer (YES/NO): YES